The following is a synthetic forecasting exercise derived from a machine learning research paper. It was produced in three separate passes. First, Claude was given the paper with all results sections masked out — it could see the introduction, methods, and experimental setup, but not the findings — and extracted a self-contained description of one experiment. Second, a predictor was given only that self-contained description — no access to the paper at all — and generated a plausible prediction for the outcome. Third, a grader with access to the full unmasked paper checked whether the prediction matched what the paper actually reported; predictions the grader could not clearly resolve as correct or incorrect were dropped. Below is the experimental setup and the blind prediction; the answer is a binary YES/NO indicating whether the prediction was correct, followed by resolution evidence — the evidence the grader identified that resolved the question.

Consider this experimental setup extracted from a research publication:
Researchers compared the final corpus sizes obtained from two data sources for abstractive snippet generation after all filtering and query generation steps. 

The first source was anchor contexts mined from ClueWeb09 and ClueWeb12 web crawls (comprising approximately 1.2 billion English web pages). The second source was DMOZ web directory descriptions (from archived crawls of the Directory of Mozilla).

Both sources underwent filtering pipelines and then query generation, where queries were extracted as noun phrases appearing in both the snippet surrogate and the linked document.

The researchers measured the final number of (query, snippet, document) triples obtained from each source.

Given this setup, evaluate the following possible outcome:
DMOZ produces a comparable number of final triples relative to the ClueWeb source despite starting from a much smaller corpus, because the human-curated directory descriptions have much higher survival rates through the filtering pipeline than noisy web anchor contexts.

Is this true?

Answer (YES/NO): NO